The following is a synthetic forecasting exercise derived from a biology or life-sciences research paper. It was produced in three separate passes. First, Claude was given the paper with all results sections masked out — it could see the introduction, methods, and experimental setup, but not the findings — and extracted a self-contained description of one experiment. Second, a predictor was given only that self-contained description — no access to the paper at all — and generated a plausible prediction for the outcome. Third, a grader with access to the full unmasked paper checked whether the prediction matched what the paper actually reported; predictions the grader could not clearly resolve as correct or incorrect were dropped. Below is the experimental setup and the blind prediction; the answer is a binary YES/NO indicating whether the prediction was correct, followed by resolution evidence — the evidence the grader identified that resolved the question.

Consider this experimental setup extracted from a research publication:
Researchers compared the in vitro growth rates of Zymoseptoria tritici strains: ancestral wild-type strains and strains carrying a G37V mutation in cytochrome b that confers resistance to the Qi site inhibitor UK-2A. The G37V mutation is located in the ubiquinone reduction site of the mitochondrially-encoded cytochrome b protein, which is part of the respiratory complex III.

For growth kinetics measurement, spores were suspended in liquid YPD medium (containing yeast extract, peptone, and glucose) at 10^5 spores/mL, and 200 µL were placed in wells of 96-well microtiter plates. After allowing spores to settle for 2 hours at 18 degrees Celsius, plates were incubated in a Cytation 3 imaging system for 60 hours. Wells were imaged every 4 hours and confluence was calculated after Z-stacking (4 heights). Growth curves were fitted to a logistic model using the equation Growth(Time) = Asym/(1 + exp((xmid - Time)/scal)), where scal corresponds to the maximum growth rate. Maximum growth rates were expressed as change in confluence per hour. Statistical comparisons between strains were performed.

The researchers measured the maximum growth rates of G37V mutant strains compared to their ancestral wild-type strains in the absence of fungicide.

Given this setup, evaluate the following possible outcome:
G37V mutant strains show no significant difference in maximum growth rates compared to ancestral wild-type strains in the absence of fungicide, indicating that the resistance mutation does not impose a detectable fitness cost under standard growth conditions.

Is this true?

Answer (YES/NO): YES